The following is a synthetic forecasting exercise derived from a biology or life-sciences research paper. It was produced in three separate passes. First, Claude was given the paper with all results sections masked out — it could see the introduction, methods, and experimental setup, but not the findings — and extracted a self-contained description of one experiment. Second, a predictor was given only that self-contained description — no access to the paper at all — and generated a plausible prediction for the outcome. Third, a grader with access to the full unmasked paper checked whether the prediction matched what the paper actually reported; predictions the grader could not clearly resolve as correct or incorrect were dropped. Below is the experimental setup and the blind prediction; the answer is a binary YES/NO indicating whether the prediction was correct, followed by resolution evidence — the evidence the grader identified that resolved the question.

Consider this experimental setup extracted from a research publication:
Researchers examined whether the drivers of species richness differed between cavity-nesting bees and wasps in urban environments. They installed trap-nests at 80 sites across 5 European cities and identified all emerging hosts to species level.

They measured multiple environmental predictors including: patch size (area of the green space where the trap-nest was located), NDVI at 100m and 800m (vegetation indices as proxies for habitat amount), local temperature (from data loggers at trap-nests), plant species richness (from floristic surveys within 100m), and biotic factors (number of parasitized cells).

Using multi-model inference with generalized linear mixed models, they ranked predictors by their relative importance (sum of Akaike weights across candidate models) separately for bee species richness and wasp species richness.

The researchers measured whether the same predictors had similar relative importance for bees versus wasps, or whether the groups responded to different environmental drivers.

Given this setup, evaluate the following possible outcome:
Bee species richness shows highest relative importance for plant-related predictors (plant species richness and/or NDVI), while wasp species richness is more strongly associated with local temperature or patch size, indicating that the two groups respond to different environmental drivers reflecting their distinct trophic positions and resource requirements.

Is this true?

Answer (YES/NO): NO